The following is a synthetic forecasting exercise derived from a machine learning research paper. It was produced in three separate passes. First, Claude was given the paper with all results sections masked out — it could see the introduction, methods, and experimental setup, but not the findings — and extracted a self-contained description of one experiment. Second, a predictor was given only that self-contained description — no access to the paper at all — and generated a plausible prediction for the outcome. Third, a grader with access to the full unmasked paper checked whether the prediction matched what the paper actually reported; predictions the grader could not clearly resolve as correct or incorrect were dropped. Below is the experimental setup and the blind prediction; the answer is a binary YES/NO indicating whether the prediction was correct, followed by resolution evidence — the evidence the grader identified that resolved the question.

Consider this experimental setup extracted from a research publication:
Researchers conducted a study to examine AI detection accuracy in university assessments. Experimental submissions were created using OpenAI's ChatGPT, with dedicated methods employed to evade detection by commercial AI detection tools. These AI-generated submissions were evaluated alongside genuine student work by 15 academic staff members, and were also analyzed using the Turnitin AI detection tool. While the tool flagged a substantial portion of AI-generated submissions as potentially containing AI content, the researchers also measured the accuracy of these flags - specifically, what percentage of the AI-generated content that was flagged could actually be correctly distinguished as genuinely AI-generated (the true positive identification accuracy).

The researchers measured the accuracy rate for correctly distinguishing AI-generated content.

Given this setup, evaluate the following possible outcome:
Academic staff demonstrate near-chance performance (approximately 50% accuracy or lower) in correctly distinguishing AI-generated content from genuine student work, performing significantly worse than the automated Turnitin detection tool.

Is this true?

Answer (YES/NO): NO